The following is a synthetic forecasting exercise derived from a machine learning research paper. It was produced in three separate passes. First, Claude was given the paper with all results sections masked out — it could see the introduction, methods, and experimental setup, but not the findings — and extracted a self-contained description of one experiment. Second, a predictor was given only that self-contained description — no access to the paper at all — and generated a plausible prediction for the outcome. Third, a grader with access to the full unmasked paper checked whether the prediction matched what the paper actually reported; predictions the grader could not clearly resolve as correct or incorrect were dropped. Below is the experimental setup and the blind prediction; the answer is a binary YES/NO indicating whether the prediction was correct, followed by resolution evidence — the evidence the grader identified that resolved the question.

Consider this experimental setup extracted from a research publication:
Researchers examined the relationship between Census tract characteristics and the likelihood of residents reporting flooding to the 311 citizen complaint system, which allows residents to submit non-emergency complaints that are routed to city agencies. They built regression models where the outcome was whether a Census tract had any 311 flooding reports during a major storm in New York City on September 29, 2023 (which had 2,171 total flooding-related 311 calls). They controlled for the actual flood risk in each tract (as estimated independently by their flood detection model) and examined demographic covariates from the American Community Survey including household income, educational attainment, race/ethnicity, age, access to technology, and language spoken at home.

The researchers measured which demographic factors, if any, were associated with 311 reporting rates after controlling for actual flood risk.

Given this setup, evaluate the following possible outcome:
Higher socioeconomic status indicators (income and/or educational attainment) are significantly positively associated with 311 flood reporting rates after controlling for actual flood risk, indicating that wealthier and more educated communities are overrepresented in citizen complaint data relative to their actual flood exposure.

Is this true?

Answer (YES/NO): YES